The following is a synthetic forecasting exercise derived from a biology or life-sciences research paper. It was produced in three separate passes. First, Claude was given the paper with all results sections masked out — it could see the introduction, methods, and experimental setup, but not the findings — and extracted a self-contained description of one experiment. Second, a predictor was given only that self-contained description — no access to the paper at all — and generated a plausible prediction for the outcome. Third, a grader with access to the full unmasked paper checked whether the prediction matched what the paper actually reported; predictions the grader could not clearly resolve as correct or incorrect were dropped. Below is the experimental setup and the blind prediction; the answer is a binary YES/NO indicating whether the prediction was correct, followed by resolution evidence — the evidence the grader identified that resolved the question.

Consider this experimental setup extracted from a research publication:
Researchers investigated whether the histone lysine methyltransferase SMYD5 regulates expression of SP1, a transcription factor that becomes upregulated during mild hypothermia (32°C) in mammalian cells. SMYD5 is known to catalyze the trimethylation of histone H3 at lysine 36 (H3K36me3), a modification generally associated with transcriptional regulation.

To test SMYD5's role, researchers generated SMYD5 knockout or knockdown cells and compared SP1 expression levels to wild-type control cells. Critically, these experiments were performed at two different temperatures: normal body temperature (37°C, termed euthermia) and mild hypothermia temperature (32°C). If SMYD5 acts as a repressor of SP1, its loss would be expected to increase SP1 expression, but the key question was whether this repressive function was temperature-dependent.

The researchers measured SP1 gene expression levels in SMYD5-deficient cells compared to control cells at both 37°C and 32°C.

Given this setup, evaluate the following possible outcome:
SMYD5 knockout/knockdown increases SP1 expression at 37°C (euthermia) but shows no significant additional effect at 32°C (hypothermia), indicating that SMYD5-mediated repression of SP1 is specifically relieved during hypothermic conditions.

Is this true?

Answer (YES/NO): NO